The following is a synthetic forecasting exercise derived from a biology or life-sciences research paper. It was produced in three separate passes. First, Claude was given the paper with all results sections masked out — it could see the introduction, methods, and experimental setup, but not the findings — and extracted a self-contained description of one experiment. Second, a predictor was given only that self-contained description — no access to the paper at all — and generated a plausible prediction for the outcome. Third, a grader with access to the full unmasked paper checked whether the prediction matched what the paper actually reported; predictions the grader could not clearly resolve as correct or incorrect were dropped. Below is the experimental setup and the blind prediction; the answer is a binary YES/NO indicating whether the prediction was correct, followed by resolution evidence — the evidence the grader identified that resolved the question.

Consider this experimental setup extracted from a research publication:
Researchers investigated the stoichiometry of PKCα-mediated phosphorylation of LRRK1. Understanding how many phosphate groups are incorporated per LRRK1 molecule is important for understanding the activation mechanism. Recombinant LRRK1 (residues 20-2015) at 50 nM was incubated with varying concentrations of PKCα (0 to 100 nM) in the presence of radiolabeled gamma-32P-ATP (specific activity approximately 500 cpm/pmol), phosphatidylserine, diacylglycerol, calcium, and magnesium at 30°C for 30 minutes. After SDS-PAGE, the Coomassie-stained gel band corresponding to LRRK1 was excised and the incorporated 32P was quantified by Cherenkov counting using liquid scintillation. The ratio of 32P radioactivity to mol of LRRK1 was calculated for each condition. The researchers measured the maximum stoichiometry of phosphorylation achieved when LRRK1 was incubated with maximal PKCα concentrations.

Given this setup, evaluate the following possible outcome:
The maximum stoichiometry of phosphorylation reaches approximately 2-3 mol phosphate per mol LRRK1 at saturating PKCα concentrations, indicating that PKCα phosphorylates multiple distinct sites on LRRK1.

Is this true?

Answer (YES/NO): NO